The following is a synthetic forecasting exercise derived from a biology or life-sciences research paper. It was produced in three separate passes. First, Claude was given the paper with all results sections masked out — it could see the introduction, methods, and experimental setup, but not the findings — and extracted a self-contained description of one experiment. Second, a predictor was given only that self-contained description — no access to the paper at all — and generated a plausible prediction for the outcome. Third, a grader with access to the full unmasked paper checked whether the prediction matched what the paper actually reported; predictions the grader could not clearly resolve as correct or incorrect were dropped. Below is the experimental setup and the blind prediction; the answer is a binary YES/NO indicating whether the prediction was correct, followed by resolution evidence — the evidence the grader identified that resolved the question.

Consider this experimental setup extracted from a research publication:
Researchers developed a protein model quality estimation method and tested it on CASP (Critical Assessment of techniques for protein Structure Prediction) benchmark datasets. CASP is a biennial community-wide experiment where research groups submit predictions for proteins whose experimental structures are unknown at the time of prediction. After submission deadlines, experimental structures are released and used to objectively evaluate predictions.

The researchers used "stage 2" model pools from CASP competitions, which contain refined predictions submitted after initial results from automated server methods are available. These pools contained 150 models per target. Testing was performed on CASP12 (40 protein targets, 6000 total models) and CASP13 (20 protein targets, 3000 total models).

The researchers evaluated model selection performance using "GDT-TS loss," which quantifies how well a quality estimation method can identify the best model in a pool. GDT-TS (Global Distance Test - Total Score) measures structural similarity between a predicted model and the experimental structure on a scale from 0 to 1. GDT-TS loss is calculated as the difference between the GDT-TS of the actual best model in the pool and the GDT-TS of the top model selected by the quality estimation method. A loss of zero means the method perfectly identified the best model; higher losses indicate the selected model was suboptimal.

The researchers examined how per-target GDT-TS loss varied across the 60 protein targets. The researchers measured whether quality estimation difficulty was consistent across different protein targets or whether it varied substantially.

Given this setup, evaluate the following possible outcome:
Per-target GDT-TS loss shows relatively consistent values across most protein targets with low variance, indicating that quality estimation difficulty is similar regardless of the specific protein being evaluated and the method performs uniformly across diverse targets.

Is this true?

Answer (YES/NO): NO